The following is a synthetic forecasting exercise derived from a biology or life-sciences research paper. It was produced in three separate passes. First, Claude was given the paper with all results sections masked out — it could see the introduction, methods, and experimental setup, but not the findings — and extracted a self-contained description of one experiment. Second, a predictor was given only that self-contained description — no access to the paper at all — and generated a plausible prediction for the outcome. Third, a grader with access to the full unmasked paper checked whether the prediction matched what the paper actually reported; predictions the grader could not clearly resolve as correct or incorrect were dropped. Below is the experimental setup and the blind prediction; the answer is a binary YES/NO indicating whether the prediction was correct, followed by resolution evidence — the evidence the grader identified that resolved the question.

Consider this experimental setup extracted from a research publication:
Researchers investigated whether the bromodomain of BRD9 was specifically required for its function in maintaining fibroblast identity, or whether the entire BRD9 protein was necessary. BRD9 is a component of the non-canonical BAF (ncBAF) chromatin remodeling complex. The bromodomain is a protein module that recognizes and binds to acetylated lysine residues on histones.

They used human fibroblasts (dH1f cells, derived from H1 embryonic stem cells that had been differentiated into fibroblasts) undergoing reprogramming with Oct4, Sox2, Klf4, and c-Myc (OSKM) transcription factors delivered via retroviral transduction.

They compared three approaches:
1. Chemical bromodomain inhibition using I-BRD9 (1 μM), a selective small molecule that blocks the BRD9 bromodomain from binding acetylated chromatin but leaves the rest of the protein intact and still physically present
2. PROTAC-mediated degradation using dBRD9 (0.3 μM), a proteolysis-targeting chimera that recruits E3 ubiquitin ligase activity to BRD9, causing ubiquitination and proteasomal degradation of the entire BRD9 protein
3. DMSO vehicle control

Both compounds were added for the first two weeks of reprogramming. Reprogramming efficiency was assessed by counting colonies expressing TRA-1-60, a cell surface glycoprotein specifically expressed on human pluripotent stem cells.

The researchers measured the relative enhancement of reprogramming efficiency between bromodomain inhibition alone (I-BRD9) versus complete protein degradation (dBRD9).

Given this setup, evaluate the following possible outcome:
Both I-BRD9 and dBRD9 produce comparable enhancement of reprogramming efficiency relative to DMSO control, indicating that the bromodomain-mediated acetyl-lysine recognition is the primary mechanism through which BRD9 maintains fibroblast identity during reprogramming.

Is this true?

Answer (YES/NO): YES